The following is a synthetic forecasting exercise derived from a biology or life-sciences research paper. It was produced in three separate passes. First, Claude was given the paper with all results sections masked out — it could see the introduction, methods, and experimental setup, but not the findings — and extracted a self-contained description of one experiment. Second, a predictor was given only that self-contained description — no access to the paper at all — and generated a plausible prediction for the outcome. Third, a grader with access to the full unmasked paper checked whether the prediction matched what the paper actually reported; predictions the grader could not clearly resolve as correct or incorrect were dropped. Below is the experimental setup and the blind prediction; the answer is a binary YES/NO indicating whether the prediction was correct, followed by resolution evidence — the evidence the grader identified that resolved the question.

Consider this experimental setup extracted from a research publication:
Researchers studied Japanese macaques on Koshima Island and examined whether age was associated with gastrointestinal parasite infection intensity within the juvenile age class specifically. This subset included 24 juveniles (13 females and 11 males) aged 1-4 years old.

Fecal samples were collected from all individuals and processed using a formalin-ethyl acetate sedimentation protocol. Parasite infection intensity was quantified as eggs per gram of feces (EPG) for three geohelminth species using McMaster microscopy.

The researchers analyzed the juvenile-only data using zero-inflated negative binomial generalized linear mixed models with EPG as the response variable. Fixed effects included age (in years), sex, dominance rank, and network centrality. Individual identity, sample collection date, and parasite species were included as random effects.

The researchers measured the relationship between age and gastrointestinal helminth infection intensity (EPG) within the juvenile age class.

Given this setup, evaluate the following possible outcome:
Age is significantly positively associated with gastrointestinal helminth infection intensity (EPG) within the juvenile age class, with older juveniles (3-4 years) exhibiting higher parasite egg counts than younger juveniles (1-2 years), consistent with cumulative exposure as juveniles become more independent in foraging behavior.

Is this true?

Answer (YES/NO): NO